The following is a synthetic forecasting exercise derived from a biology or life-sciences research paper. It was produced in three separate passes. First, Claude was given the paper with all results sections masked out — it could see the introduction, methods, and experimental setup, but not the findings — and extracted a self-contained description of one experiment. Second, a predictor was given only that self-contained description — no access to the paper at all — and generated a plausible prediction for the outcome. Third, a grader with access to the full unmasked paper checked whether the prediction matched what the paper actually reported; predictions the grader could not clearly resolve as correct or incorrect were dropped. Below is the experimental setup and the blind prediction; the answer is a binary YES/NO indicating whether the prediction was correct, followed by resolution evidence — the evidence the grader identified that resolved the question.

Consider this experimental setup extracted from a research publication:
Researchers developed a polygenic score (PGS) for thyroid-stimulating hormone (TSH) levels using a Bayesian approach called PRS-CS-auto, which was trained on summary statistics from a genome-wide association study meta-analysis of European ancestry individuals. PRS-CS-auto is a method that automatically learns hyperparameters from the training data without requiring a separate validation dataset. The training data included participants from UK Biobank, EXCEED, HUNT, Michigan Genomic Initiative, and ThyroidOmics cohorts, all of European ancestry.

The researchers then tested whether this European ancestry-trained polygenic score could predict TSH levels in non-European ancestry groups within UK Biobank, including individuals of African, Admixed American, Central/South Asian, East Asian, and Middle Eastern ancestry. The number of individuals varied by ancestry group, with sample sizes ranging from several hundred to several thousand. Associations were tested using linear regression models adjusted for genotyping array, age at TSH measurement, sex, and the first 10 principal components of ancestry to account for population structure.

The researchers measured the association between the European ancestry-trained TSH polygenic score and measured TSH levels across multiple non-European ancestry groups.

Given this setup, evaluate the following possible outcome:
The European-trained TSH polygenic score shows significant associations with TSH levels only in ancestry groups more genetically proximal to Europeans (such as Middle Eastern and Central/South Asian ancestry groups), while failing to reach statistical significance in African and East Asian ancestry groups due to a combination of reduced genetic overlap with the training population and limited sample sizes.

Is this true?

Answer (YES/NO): NO